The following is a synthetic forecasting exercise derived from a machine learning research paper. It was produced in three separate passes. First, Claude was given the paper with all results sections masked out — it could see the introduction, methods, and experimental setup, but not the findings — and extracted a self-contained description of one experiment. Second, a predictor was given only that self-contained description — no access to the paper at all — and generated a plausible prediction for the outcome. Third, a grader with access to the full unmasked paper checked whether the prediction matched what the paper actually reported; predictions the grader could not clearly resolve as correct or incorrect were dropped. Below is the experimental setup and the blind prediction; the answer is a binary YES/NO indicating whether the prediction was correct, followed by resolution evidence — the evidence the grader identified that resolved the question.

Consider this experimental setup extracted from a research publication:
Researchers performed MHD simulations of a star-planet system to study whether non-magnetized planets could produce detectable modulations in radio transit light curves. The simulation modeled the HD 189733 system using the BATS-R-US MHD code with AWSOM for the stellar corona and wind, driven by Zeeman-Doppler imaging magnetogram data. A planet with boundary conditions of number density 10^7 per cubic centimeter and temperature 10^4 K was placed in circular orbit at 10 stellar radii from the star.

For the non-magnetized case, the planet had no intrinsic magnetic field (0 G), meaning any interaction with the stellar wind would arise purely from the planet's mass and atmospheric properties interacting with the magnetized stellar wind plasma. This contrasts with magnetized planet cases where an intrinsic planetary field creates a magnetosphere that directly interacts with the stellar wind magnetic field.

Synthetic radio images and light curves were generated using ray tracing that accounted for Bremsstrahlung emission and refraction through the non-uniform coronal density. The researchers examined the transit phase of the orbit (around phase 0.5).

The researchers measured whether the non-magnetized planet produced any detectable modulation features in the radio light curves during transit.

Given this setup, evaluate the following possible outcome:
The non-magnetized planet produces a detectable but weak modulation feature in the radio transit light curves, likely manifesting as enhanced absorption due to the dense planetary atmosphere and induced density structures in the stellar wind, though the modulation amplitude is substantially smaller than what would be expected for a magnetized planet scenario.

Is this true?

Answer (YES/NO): NO